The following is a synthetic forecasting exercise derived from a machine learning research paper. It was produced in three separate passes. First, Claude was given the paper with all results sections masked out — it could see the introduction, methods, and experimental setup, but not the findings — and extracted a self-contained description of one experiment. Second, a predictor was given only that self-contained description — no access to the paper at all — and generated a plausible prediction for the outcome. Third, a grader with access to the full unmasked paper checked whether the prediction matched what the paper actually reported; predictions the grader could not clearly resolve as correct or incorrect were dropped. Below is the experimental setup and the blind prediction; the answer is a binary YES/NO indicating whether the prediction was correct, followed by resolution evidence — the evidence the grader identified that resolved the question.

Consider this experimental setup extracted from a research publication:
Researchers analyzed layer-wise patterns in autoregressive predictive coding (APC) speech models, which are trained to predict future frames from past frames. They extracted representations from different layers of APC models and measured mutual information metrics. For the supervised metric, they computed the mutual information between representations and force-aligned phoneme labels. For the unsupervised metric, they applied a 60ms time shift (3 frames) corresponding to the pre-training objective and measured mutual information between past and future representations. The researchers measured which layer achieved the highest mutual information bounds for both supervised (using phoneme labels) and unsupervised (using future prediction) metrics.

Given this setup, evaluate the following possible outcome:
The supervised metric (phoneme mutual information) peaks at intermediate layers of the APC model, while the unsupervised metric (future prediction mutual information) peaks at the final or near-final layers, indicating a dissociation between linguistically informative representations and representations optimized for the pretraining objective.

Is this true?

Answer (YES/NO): NO